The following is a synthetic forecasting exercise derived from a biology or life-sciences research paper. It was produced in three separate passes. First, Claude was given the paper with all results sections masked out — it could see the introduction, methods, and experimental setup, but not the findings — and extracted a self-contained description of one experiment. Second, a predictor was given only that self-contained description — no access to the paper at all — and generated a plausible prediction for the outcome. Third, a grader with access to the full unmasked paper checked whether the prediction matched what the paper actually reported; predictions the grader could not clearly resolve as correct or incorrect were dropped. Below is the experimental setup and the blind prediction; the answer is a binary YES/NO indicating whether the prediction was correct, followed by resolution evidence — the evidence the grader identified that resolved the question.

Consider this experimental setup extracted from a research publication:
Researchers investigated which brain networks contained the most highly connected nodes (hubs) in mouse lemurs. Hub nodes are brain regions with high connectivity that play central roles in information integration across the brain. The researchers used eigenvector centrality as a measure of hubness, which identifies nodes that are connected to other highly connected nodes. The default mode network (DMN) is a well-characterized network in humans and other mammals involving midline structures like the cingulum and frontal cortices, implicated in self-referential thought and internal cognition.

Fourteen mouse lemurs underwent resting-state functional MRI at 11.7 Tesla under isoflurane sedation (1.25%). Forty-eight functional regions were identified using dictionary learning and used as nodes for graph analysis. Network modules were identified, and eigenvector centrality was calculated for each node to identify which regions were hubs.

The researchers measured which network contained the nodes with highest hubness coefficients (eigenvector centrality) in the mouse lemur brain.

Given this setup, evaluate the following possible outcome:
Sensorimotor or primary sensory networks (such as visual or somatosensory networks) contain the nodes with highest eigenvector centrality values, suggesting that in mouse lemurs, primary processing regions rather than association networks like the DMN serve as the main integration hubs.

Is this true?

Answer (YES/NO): NO